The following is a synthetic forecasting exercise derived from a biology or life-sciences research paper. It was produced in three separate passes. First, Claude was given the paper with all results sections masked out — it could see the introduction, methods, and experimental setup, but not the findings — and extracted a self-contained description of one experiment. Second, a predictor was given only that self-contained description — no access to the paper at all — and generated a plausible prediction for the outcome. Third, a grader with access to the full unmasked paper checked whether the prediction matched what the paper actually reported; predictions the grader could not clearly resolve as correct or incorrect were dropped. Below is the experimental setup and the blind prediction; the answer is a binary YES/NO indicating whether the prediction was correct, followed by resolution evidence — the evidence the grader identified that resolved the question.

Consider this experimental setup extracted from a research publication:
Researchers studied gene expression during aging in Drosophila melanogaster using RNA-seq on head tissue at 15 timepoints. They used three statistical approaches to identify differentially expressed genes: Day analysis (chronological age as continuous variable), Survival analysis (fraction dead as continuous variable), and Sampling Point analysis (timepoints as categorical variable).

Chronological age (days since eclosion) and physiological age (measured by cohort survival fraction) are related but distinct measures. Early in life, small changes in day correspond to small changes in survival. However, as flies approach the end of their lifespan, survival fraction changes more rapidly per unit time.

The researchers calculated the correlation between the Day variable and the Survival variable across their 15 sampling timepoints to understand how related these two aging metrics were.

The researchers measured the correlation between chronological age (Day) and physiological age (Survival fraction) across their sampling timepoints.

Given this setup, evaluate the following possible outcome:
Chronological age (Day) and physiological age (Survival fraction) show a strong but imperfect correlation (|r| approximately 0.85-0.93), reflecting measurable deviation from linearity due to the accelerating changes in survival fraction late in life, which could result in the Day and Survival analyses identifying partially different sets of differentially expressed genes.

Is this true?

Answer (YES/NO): NO